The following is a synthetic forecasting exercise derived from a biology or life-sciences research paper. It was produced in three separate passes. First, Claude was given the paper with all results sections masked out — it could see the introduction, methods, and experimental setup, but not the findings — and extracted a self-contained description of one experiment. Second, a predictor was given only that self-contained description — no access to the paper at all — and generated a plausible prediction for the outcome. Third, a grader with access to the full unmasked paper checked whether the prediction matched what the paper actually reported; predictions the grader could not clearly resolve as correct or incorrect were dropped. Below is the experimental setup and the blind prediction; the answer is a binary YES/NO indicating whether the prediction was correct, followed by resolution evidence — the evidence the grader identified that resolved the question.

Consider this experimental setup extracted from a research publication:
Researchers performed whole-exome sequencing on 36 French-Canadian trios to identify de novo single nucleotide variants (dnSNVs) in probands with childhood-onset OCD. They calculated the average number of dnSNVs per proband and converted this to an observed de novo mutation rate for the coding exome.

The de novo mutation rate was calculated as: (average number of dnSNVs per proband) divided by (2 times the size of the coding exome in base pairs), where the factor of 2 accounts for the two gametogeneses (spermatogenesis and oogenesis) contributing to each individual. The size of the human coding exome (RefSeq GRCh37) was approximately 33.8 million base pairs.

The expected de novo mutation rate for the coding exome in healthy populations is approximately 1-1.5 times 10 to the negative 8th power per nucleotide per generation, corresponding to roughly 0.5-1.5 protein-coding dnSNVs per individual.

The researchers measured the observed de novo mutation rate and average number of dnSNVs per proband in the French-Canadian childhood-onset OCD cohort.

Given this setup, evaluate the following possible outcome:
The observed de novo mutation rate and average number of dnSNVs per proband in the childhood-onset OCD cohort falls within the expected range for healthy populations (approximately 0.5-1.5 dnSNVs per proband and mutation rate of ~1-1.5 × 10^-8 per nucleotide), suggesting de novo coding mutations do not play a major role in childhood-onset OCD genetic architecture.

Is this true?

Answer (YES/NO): NO